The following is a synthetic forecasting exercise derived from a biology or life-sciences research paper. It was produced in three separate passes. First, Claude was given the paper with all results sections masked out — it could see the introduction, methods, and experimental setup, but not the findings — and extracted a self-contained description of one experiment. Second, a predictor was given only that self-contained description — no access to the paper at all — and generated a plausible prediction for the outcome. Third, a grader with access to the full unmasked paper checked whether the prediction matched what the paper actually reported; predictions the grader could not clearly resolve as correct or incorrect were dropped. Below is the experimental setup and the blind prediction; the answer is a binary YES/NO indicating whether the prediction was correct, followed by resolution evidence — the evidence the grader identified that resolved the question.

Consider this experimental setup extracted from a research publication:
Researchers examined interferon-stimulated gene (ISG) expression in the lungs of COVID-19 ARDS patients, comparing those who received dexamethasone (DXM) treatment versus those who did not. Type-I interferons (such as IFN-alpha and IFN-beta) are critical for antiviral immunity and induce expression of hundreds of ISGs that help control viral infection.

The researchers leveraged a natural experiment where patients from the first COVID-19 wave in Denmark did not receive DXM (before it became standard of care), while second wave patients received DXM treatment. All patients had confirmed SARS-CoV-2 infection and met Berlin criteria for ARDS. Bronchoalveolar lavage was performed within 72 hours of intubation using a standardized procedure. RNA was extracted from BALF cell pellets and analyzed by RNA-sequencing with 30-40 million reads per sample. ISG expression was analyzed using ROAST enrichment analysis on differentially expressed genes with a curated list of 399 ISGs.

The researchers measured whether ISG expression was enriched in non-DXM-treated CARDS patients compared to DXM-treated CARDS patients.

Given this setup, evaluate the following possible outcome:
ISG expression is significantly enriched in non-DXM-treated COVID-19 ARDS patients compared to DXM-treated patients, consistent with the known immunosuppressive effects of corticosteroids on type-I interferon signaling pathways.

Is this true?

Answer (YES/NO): YES